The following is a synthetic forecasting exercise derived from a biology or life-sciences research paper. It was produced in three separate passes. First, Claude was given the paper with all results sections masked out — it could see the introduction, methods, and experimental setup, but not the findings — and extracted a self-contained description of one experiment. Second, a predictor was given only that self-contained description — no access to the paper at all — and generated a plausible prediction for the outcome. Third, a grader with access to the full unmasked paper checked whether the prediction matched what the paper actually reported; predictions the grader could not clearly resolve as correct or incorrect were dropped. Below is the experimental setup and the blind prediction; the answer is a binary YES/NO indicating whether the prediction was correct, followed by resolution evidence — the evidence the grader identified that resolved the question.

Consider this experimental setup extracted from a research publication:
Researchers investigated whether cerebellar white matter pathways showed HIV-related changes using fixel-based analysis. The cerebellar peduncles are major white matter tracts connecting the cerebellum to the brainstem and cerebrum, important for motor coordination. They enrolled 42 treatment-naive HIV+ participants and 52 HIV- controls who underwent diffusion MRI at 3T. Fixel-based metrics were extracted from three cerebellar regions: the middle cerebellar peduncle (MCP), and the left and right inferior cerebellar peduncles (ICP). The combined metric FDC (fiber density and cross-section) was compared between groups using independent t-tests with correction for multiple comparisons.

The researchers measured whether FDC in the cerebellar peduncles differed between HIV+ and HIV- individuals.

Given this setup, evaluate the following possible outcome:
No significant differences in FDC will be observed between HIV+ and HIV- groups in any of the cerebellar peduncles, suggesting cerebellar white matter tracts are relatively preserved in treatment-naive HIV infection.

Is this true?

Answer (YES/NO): NO